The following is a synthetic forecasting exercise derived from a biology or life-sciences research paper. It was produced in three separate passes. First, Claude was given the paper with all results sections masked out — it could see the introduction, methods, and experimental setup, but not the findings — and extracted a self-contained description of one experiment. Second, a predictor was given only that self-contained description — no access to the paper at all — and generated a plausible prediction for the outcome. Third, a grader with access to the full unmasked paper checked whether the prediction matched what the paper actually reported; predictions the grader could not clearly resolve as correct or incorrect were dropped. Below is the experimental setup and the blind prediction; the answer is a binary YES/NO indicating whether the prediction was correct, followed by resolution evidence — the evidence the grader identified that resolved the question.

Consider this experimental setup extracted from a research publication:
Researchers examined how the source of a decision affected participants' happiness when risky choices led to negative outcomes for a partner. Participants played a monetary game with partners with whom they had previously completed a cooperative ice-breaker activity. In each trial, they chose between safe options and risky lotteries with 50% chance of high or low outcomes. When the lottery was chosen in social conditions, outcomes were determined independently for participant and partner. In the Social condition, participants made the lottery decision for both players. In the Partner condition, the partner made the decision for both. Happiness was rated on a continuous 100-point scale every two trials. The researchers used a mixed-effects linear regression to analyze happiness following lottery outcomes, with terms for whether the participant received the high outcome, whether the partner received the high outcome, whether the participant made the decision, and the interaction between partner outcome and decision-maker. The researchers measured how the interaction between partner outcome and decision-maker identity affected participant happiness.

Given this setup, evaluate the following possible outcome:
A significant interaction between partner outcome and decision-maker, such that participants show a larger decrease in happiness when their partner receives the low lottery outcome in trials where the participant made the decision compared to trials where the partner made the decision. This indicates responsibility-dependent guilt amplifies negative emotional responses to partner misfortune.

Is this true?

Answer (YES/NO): YES